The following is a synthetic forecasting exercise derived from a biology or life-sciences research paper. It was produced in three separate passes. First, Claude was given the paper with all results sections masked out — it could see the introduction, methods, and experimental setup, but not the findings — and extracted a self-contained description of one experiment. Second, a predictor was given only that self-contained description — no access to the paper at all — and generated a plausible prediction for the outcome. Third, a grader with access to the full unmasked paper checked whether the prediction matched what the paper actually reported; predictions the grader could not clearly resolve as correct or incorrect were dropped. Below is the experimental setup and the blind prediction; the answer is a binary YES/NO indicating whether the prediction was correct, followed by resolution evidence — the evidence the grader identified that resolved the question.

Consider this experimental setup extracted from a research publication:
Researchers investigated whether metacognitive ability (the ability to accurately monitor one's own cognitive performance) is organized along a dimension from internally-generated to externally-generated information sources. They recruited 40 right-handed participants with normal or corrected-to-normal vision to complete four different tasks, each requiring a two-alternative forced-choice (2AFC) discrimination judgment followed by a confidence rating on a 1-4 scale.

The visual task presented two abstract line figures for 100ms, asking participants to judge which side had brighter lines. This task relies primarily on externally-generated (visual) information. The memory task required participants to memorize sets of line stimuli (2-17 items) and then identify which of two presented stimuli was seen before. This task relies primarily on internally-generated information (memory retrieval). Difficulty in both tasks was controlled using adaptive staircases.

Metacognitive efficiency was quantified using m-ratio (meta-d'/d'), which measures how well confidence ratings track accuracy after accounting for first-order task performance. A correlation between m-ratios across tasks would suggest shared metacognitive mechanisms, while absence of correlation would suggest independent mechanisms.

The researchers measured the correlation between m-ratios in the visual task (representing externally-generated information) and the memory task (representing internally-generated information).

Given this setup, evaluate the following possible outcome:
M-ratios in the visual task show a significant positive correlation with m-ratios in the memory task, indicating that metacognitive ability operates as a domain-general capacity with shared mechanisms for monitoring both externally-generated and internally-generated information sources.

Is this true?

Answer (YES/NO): NO